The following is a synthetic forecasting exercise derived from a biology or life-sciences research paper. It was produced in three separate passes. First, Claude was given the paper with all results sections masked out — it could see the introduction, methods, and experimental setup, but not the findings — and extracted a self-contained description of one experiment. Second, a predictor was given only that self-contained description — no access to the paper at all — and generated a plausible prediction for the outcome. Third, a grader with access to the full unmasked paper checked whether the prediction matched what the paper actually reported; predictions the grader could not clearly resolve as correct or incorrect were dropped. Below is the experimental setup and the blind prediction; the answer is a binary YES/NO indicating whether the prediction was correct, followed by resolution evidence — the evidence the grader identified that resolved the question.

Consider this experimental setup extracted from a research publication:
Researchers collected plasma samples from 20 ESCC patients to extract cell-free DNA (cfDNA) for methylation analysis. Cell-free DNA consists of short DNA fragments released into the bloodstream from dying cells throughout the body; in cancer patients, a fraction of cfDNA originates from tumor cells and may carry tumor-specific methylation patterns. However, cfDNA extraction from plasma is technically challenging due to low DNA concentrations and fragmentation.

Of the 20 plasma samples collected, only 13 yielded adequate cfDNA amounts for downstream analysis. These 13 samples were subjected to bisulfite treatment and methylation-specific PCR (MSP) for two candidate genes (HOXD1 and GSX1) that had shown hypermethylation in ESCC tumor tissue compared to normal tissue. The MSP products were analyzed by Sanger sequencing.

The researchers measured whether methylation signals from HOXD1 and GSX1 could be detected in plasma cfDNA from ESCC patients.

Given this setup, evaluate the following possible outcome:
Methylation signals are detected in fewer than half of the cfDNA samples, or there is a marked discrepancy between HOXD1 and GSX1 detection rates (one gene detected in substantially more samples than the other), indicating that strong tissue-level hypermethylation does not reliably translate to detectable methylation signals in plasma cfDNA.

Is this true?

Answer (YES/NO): NO